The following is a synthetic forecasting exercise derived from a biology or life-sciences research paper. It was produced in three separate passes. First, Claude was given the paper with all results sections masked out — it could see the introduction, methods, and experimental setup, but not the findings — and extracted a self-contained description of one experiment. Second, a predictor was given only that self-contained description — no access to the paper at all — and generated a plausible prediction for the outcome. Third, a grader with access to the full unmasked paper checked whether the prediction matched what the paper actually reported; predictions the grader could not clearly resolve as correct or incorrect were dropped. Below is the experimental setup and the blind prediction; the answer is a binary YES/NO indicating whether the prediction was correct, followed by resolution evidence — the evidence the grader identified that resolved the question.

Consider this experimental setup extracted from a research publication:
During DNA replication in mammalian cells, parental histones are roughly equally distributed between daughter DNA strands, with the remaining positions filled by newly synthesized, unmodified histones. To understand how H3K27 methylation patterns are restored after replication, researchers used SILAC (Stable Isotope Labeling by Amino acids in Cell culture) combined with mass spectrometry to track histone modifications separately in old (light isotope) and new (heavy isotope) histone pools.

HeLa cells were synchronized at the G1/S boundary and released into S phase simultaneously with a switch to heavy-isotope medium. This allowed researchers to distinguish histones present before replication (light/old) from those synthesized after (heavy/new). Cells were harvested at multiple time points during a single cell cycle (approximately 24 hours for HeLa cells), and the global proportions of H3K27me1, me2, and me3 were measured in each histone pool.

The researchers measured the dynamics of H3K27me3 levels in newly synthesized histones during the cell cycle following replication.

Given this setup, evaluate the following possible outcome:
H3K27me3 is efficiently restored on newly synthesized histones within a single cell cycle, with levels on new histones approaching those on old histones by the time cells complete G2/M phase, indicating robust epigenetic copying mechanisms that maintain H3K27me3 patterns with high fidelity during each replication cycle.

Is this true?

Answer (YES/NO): NO